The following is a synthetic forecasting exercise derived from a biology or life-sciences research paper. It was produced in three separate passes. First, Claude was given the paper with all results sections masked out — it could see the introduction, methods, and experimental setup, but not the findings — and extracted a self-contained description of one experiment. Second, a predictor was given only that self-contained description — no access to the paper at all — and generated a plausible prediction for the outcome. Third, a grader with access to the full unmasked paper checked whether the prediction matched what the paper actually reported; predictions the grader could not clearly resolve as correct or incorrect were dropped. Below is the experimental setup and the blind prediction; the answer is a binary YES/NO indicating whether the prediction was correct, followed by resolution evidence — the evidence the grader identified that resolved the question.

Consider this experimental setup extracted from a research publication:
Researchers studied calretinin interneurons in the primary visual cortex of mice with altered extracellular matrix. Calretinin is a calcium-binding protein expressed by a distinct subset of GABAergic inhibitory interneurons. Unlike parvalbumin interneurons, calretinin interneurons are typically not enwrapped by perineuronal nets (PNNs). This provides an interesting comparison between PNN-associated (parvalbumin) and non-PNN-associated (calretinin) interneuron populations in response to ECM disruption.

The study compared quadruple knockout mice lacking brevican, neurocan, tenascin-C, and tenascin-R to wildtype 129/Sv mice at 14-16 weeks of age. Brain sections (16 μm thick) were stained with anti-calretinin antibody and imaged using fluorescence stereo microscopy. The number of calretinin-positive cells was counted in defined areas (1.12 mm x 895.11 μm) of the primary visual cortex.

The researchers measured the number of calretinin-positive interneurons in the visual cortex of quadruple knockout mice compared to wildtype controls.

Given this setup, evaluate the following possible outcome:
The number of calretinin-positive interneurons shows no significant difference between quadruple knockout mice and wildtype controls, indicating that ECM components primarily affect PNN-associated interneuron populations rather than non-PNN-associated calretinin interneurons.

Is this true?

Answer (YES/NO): YES